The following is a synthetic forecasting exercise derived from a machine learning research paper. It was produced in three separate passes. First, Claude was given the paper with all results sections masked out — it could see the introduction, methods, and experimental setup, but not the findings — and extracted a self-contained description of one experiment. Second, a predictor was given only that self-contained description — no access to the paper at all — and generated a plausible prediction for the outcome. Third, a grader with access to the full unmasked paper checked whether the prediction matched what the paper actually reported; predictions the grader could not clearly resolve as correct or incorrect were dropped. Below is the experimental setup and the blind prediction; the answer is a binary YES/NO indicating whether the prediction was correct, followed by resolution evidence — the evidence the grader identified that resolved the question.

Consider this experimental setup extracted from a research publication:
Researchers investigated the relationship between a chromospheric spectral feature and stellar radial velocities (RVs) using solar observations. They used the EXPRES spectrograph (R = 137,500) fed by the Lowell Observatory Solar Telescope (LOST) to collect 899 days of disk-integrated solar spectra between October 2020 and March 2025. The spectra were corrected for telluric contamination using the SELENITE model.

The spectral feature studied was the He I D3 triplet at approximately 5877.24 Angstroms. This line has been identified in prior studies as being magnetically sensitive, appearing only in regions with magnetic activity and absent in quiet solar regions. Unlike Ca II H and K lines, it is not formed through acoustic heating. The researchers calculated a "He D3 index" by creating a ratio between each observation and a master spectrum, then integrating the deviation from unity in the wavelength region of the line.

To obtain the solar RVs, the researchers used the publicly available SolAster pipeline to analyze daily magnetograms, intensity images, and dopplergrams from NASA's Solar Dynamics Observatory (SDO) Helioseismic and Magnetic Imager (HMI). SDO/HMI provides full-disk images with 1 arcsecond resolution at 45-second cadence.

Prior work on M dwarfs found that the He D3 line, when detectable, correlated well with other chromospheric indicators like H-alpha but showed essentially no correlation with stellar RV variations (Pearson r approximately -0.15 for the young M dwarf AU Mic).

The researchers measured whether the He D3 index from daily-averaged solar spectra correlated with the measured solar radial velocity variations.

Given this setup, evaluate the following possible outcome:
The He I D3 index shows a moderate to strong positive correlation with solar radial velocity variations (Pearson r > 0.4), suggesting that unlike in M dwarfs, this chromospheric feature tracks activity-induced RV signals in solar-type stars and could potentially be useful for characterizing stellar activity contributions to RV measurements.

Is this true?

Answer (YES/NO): YES